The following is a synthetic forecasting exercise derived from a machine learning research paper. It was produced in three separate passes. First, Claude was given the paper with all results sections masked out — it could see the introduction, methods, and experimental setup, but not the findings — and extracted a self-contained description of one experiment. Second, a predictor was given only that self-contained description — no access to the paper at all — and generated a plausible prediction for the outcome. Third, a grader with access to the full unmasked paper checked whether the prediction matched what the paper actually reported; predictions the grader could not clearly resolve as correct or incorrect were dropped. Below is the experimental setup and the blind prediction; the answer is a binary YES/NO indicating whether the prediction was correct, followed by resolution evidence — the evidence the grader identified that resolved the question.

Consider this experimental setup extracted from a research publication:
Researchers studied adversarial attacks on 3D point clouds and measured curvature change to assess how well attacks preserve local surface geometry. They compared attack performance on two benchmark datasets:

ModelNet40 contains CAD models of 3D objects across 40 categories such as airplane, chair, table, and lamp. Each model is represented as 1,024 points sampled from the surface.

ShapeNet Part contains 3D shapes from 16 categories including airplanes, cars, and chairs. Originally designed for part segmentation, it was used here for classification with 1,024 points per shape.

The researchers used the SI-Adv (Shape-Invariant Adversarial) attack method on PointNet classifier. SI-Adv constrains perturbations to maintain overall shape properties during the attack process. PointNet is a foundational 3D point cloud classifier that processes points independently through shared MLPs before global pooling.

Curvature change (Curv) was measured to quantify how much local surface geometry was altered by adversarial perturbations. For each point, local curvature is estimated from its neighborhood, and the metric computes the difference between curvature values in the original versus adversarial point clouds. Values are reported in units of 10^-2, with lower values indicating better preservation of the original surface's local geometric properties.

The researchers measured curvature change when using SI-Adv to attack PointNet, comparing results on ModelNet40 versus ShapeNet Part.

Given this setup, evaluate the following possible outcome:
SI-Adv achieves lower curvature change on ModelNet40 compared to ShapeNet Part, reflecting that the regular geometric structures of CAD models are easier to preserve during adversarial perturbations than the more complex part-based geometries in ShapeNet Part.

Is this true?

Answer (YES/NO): YES